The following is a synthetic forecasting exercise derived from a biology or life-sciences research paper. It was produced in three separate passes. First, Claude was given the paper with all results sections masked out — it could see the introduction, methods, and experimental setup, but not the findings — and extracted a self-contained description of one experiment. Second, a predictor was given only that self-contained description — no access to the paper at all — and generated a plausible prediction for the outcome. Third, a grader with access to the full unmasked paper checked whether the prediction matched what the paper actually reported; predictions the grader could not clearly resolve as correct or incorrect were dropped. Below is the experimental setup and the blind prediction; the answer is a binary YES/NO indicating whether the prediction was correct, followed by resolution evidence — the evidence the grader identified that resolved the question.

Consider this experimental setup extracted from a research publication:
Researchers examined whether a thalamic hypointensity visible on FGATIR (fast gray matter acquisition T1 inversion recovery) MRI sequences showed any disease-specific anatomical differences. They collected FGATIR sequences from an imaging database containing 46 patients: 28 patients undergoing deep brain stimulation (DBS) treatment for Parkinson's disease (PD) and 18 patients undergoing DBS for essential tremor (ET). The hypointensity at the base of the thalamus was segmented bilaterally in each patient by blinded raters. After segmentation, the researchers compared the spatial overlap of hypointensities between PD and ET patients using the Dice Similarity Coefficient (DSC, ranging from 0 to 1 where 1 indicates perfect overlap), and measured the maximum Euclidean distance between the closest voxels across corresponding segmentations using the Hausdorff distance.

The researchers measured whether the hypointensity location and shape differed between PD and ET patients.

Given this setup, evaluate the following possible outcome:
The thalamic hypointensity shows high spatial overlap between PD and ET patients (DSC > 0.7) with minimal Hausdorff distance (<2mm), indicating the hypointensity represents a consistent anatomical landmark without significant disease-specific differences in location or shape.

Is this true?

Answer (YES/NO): NO